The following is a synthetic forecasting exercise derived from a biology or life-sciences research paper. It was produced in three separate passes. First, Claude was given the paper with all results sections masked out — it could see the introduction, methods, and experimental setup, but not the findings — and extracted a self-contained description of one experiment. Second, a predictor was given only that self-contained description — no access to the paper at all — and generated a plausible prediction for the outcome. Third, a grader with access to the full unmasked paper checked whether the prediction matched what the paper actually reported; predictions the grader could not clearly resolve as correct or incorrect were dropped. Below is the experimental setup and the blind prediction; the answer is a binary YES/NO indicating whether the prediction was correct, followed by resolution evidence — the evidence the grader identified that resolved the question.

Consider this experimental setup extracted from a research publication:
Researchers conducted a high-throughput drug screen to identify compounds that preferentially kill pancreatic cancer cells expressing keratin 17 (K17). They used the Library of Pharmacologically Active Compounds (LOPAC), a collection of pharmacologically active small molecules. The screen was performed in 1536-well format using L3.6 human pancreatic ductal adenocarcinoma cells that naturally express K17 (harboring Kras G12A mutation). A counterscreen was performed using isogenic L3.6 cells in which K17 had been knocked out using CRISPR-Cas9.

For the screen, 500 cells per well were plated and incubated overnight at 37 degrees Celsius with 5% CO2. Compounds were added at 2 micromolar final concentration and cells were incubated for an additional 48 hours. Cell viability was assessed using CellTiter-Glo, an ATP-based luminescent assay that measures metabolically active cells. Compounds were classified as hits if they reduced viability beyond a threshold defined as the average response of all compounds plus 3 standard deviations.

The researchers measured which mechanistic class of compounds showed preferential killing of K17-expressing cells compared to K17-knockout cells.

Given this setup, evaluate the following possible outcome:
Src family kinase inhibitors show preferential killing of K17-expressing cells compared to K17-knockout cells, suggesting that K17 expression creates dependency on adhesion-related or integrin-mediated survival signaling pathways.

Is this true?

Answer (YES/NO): NO